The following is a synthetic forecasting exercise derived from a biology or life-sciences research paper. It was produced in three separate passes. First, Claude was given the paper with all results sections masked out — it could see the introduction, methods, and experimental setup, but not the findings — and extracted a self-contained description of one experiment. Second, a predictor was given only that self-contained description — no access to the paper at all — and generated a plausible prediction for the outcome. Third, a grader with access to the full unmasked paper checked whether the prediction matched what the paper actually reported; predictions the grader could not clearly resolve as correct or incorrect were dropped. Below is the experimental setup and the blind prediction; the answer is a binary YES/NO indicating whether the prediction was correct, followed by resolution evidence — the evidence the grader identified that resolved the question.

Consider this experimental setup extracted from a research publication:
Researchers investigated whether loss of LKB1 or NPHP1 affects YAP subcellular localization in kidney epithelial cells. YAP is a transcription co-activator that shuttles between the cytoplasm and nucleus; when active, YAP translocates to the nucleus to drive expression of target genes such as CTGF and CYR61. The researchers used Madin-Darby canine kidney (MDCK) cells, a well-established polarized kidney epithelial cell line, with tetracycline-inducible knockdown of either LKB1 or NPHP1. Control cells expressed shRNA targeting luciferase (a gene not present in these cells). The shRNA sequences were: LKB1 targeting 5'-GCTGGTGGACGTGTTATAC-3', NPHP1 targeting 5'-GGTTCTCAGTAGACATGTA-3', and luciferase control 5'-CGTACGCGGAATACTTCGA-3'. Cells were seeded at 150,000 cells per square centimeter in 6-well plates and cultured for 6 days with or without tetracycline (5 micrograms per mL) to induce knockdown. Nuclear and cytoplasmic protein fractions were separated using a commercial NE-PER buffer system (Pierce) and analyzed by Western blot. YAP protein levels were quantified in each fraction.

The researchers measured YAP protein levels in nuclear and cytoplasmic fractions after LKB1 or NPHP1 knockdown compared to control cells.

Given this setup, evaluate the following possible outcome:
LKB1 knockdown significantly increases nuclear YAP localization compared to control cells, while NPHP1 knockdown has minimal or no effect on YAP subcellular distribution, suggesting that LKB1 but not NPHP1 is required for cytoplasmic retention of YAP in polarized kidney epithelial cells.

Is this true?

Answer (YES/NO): NO